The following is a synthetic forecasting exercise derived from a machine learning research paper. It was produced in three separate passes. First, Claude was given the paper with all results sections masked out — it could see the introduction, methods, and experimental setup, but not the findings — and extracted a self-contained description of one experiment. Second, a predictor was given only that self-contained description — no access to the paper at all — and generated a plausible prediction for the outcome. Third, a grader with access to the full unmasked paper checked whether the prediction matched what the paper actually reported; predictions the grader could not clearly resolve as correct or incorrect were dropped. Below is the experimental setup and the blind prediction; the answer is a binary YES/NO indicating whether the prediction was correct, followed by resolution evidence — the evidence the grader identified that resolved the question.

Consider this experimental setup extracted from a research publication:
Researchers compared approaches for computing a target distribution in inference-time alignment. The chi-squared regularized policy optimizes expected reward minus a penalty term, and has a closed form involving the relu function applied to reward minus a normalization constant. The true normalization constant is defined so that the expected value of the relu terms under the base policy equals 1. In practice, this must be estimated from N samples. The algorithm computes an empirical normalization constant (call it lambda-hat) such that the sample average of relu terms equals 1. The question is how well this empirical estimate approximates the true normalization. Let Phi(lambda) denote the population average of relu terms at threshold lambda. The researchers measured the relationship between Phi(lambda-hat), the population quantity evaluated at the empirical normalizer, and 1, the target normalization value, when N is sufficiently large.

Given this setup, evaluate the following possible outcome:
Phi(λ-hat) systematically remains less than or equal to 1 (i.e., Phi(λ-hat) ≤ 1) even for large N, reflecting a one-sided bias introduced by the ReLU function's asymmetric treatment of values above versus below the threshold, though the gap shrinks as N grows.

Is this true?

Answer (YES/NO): NO